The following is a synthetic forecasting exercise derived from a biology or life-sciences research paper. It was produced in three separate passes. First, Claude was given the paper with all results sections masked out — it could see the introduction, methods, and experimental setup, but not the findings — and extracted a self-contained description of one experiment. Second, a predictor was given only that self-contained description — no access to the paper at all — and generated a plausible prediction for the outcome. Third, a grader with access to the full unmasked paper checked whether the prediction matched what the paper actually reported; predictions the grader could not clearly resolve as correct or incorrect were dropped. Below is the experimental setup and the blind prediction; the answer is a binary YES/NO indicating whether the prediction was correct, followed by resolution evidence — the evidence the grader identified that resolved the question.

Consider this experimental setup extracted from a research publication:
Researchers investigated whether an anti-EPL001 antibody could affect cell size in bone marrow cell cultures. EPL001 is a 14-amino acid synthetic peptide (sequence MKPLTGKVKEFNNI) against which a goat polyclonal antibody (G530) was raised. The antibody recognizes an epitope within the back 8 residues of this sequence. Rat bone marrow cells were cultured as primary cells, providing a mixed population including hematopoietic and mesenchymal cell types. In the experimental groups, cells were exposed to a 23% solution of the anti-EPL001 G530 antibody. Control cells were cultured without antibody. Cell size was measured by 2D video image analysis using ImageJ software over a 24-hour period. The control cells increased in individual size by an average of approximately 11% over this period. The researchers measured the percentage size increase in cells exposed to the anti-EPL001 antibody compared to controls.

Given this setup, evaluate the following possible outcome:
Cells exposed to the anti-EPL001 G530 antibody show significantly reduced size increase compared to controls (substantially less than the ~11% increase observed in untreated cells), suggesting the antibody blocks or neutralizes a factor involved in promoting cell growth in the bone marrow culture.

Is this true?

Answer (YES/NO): NO